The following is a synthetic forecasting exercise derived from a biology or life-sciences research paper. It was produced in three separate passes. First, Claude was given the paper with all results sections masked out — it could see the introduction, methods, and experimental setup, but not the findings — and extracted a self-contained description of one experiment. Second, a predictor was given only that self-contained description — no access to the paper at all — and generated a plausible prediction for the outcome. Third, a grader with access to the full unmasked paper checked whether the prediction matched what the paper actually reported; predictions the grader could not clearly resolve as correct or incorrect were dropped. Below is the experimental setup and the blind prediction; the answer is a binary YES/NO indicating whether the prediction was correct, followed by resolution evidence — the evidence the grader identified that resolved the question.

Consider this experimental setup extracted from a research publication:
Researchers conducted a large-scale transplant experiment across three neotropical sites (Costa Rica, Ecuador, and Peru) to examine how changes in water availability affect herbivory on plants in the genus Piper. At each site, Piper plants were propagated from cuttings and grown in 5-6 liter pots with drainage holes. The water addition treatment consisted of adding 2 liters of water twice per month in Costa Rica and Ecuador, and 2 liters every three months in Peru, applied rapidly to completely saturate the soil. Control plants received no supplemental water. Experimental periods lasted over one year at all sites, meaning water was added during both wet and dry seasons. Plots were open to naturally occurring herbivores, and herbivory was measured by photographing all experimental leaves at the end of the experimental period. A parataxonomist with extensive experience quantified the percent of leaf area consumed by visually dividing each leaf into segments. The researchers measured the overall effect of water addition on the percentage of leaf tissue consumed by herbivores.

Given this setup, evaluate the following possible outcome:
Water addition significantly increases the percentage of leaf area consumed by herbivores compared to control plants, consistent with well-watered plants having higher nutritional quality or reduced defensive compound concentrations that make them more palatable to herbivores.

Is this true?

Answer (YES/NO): NO